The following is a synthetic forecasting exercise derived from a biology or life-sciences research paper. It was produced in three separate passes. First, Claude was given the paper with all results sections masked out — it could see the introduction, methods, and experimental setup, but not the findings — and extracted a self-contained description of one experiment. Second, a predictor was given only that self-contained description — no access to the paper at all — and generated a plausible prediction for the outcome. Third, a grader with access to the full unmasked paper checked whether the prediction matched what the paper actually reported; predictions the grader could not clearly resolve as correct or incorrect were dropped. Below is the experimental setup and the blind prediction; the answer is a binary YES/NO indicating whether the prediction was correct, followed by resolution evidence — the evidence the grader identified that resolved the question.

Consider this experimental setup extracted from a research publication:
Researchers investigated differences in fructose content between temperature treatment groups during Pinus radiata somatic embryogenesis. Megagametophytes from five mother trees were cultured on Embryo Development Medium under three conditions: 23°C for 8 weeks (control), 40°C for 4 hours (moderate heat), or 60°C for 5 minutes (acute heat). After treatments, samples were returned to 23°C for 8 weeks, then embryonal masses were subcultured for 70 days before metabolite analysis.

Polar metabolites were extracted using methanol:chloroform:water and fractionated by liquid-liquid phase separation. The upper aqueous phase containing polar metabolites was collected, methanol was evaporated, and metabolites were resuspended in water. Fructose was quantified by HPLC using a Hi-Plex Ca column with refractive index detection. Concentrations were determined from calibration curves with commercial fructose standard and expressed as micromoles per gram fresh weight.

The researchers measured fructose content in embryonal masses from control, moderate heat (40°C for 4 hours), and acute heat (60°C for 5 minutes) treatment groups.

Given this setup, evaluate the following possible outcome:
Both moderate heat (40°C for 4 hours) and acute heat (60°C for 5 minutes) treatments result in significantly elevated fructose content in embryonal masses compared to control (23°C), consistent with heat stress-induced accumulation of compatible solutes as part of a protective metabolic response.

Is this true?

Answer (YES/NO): NO